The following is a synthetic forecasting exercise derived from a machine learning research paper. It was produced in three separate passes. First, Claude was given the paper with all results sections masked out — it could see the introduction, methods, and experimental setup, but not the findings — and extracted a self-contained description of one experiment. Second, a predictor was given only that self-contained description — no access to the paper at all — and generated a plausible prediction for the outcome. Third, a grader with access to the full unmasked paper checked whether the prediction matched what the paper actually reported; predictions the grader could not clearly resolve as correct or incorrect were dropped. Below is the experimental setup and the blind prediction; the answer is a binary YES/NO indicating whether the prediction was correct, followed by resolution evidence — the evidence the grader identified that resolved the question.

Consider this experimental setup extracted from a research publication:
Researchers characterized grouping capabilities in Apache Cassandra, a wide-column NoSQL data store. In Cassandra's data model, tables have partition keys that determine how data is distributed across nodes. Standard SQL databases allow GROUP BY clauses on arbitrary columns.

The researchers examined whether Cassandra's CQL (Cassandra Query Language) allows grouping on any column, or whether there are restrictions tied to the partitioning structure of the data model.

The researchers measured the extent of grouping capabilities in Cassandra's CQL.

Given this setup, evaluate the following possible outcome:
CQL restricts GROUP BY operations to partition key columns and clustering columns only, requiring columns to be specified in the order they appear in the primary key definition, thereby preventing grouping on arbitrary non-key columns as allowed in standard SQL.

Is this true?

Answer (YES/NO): NO